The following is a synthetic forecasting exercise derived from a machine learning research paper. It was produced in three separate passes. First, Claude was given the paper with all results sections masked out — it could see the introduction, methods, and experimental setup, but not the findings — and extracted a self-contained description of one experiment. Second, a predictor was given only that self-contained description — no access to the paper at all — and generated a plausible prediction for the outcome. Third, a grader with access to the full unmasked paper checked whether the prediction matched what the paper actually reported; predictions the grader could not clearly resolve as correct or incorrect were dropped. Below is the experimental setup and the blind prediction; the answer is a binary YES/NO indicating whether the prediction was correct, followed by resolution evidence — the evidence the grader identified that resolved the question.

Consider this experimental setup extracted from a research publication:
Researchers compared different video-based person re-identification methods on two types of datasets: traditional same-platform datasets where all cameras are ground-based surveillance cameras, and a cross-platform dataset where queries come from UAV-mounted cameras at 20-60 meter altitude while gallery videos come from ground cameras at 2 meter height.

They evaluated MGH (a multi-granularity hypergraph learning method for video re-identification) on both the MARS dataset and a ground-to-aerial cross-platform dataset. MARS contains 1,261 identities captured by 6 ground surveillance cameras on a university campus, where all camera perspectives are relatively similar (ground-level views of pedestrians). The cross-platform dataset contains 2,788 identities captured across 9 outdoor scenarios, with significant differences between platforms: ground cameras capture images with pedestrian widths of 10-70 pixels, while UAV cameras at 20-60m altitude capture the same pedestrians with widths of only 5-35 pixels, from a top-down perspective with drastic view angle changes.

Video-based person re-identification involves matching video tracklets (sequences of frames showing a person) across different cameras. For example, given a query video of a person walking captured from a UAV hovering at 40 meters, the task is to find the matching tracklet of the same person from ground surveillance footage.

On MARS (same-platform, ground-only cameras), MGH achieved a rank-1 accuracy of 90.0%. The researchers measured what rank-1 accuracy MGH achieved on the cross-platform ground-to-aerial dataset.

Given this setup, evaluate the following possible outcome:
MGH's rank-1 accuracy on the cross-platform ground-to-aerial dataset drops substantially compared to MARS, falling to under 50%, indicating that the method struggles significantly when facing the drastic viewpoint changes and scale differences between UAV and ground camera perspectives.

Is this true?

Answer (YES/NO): NO